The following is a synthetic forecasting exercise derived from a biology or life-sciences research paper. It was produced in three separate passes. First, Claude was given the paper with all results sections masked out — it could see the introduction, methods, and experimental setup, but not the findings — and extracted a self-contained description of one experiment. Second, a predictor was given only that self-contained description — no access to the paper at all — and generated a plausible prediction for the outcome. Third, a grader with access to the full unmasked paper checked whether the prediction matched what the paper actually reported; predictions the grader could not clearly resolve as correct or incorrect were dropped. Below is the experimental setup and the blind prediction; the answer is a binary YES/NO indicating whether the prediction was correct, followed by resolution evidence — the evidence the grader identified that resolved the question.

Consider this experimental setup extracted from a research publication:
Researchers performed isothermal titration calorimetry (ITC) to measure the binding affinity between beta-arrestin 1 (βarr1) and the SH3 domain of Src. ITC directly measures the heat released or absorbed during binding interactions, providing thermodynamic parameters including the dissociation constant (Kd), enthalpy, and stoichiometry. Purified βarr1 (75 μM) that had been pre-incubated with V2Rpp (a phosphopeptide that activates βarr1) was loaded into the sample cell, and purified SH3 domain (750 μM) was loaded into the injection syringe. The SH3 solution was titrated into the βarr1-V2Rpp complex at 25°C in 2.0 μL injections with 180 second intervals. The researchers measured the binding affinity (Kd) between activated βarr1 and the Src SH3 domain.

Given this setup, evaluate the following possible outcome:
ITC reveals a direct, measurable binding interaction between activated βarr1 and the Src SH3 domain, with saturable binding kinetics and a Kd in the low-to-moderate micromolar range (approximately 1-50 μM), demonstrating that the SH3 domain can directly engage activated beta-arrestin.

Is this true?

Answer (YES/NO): YES